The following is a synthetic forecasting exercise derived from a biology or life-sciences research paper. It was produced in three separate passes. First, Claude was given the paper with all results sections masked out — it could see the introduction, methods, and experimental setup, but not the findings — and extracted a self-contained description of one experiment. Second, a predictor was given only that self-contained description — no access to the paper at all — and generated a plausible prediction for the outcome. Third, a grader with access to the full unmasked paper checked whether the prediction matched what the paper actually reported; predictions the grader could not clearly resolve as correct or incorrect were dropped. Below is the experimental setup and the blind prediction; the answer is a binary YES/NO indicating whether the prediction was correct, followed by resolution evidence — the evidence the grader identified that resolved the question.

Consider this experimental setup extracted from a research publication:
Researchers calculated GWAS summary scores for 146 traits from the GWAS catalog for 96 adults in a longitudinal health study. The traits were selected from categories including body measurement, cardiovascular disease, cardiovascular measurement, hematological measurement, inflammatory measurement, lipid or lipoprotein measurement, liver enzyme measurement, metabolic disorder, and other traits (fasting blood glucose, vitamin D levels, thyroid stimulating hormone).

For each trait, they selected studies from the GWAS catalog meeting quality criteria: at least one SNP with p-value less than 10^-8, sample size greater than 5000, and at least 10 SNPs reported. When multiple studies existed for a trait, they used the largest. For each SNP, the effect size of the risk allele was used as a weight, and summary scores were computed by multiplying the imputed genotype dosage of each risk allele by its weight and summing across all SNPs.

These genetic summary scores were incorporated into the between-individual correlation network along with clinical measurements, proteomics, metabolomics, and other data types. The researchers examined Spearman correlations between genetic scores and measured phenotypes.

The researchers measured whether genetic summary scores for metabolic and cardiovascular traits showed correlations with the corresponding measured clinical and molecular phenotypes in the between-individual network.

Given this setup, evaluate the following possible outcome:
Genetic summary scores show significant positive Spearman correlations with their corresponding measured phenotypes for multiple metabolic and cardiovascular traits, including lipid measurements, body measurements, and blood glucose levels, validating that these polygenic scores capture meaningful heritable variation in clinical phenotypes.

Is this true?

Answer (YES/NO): NO